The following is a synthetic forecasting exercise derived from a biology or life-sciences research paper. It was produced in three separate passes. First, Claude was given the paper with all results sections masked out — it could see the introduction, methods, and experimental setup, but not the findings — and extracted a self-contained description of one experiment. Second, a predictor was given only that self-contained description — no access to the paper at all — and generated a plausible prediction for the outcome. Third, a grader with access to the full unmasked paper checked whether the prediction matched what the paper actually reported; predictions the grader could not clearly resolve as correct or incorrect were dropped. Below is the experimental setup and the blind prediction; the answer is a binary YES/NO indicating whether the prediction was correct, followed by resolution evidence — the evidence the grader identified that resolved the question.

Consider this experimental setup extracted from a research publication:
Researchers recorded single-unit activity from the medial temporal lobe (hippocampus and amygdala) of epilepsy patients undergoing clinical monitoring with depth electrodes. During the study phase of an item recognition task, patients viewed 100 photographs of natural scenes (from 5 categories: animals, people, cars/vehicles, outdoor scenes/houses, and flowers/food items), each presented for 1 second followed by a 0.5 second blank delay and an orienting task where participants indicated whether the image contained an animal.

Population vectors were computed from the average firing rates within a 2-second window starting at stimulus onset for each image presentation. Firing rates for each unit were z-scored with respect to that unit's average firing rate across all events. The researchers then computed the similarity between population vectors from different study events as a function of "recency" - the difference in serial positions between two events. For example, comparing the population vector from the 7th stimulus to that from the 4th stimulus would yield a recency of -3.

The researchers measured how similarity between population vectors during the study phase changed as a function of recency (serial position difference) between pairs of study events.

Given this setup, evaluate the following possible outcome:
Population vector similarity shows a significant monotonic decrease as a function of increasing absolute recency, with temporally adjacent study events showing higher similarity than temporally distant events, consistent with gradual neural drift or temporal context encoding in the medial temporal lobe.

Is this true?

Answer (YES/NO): YES